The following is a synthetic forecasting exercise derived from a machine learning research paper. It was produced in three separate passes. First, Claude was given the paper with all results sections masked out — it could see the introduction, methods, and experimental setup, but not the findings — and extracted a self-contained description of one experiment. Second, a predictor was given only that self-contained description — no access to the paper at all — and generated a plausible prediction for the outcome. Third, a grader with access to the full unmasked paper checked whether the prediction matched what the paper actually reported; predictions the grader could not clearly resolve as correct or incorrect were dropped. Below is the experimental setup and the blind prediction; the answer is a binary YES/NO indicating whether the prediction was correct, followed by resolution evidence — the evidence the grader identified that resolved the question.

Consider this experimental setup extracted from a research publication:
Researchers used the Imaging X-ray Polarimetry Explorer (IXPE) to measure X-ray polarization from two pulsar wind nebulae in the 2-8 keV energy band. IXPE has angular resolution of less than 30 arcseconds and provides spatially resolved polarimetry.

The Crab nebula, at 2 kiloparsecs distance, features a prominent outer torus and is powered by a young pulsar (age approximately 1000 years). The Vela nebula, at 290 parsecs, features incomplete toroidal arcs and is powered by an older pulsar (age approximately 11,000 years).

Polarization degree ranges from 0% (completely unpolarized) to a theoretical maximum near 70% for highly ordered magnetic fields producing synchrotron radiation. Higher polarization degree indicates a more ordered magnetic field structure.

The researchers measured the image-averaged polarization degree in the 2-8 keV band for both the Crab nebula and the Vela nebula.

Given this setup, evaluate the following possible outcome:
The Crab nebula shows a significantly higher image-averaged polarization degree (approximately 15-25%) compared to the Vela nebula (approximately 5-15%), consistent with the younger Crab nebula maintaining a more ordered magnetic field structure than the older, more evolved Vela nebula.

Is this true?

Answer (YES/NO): NO